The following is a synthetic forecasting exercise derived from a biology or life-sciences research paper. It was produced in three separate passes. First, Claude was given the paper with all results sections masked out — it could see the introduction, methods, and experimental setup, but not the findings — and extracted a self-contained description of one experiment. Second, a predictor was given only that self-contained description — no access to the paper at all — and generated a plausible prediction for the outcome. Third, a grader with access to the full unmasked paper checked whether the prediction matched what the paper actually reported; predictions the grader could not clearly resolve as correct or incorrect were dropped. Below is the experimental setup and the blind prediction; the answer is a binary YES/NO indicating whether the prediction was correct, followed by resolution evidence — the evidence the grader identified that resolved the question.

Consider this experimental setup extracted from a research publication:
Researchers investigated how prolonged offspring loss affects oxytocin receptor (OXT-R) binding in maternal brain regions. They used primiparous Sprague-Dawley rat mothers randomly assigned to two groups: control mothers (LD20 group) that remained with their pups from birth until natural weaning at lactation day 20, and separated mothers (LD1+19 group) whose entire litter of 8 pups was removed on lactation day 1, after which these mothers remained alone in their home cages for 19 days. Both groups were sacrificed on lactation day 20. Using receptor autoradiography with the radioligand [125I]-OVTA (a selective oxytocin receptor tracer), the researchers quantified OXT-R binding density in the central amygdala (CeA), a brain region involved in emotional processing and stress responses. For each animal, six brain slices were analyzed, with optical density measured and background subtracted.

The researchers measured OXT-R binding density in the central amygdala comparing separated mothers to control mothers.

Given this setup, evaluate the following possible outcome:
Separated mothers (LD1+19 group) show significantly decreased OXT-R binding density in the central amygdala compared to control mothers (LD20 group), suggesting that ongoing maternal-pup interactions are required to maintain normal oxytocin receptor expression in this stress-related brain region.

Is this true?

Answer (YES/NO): NO